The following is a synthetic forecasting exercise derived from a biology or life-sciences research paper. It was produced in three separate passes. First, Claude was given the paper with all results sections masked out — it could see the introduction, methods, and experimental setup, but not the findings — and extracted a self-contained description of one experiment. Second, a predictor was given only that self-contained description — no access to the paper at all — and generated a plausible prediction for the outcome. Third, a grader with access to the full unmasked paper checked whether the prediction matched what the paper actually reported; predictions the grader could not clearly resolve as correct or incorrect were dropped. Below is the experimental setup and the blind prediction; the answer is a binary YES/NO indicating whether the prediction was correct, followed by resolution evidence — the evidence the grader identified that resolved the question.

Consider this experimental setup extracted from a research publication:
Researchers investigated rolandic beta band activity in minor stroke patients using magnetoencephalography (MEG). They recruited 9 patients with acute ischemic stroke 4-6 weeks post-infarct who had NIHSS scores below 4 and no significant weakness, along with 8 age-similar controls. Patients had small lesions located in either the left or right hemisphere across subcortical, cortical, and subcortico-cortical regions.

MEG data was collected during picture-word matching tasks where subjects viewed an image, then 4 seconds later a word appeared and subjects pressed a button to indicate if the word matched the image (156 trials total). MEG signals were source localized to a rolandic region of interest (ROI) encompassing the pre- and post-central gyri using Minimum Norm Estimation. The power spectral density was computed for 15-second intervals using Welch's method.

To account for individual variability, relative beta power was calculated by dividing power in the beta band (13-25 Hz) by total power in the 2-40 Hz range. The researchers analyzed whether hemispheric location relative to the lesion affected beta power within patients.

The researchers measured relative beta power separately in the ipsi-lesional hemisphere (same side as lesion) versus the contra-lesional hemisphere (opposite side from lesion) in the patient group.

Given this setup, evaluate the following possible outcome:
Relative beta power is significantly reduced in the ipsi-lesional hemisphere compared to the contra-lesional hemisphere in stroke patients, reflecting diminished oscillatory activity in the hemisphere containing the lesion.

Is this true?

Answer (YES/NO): NO